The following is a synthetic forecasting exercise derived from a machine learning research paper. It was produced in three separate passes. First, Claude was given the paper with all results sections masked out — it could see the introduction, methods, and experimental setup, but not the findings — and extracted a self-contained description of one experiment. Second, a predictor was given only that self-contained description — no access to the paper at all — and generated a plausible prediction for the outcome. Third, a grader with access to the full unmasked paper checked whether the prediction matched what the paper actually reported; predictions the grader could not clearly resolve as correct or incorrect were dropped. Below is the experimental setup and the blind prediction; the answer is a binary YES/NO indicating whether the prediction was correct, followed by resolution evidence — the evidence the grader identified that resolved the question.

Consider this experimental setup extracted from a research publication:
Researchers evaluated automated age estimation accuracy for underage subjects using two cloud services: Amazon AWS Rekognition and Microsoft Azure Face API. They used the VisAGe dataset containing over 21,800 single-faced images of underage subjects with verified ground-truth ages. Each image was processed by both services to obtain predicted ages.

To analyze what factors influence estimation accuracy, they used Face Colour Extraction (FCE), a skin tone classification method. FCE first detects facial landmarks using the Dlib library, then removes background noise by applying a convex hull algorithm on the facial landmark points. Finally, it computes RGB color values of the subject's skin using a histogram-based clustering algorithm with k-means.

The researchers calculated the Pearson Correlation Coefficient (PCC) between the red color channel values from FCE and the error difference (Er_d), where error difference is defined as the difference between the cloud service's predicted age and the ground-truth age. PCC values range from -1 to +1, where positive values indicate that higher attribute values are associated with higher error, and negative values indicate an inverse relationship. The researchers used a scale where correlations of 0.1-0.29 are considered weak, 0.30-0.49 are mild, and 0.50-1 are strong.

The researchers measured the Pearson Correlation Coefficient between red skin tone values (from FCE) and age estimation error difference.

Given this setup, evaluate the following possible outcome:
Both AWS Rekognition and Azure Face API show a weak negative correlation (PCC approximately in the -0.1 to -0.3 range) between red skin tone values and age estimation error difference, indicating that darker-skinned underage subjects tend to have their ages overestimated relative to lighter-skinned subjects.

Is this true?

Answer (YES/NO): NO